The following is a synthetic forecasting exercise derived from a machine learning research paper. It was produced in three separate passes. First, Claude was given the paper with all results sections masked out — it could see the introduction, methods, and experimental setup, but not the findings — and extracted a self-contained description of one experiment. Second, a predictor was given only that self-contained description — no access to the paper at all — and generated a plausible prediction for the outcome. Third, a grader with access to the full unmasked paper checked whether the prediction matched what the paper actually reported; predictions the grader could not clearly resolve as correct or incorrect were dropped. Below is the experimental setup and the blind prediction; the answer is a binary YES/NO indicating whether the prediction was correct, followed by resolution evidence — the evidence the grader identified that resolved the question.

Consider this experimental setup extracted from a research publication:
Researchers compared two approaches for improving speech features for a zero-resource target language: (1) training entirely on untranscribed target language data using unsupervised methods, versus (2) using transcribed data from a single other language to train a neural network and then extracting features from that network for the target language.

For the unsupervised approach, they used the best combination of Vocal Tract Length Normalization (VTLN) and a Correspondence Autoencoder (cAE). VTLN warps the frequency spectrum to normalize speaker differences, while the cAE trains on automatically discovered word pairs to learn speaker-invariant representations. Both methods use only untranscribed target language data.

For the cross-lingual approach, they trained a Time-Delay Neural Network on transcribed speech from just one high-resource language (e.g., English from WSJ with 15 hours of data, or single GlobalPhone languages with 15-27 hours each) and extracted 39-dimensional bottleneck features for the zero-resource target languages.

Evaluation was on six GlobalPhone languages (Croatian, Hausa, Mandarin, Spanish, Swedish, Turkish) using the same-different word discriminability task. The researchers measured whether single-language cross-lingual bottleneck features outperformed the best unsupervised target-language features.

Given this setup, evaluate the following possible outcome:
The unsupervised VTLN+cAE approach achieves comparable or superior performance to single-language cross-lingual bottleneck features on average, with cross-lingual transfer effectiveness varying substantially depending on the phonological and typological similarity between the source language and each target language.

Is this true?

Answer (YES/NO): NO